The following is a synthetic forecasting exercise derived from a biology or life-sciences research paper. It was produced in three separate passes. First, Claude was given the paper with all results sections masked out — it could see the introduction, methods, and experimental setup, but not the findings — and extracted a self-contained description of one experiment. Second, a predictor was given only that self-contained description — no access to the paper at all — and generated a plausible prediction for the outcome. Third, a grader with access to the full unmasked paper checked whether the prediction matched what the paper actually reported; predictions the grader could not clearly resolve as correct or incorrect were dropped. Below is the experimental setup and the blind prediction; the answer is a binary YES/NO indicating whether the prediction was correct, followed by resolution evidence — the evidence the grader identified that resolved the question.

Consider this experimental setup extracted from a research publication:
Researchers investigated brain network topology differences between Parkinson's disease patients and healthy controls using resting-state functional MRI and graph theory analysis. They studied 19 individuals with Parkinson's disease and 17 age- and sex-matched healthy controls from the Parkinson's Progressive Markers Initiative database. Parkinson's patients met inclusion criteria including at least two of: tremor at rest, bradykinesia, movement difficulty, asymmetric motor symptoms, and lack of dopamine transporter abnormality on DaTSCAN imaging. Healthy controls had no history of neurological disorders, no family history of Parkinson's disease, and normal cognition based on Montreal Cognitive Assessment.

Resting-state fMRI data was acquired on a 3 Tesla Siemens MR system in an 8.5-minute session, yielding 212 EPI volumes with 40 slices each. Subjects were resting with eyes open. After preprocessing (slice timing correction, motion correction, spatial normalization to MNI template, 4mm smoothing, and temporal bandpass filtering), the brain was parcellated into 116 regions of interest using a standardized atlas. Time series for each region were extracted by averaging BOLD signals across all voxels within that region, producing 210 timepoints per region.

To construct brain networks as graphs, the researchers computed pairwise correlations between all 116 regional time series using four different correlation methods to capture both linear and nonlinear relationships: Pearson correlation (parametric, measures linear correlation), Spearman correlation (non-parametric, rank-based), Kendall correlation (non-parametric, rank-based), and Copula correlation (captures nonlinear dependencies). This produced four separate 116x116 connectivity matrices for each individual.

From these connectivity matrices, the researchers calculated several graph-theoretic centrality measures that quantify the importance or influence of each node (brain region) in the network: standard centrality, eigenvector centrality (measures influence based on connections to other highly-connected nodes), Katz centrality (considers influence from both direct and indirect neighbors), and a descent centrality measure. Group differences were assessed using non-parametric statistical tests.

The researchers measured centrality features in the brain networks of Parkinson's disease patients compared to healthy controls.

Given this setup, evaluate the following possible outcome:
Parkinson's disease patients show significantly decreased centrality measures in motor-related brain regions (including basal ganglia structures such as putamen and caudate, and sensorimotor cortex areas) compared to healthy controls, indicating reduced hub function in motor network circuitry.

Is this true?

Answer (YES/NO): NO